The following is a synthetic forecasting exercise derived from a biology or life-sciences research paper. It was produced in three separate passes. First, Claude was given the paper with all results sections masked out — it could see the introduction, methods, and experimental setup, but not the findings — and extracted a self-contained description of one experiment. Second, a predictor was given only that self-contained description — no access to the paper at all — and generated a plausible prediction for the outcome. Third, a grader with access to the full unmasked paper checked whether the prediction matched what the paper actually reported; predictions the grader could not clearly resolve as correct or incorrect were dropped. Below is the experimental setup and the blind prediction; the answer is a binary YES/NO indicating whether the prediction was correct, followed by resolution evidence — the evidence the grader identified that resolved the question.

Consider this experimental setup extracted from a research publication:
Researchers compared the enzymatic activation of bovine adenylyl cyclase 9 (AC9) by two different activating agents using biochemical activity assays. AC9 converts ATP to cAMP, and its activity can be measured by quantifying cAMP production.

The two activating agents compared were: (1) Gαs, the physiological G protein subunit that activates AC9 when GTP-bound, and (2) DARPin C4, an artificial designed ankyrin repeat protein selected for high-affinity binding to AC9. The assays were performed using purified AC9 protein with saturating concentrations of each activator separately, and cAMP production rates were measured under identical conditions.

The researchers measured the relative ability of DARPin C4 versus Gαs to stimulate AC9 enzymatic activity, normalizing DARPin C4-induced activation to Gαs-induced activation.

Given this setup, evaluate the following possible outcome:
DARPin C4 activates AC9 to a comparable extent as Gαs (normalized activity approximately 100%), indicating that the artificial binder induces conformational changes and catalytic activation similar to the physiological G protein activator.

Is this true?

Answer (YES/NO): NO